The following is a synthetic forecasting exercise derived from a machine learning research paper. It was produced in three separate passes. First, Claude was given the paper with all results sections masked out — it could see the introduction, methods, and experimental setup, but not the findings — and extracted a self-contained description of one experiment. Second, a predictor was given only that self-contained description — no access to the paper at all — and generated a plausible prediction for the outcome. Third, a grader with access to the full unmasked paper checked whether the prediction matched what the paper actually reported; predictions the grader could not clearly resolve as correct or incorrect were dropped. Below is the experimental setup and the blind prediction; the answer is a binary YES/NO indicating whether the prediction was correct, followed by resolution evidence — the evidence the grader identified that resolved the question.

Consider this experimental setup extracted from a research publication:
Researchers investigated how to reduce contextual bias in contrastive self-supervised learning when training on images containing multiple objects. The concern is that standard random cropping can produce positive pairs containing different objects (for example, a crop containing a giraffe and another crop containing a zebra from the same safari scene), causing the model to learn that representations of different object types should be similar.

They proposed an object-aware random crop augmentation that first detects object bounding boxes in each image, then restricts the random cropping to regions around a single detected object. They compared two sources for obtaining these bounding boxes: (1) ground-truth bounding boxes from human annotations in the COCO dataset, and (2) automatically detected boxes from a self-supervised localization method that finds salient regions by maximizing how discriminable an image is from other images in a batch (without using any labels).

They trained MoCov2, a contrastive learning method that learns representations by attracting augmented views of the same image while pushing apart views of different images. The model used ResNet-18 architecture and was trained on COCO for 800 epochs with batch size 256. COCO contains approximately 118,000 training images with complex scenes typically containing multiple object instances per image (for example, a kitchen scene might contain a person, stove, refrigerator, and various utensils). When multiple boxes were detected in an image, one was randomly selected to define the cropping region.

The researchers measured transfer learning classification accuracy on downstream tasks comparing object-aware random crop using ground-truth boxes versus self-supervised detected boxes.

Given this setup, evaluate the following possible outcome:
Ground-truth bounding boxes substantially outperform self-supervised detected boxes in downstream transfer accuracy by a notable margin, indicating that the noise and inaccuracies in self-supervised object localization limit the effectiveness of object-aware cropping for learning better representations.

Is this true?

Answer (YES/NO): NO